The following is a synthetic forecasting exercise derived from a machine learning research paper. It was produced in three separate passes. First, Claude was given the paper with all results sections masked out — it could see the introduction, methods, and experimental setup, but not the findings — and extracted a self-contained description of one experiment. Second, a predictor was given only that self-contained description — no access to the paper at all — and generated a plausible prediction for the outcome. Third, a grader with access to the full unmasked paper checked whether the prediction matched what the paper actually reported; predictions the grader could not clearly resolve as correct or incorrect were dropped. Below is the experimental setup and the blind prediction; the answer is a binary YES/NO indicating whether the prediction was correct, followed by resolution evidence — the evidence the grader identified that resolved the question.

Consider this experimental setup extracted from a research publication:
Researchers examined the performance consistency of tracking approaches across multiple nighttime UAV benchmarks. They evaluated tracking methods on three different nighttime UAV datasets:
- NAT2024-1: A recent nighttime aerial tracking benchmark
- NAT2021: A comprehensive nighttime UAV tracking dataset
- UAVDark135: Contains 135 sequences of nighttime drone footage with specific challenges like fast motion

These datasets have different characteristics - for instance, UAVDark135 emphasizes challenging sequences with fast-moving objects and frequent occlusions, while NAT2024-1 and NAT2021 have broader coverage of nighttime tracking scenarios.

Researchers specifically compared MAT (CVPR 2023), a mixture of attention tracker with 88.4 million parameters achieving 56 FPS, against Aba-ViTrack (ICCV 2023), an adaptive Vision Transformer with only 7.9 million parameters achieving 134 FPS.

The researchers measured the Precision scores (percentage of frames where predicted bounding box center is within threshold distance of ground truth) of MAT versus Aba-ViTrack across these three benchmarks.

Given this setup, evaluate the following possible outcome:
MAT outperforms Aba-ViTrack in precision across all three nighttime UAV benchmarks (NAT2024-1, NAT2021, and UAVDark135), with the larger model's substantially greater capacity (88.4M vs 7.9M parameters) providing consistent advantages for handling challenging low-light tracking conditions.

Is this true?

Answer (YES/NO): NO